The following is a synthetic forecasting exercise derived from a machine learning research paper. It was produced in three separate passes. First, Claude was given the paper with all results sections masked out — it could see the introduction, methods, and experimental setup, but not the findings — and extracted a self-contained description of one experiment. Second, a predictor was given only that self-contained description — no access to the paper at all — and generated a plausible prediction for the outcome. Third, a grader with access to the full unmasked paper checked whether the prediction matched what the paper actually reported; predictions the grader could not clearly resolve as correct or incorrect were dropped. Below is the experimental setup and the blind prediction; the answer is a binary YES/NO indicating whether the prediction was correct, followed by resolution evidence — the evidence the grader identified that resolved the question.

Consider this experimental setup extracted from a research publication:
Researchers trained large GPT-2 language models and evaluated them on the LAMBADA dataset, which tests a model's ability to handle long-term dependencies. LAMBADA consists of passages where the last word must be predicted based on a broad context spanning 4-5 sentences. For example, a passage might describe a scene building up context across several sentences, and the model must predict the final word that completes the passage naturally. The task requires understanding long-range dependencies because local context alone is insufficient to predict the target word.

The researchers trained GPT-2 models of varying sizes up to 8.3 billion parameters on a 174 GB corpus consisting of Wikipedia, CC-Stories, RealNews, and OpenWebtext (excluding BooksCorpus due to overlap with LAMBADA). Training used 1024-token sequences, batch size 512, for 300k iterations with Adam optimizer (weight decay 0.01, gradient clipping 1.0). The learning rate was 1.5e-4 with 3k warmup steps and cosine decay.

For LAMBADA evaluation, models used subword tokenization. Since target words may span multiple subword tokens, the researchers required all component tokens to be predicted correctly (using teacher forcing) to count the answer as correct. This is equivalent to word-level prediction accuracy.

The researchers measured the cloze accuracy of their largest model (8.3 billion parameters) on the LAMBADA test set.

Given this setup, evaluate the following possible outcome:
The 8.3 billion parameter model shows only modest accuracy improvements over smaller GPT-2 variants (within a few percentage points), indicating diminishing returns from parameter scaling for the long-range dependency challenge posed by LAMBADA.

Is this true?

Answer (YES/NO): NO